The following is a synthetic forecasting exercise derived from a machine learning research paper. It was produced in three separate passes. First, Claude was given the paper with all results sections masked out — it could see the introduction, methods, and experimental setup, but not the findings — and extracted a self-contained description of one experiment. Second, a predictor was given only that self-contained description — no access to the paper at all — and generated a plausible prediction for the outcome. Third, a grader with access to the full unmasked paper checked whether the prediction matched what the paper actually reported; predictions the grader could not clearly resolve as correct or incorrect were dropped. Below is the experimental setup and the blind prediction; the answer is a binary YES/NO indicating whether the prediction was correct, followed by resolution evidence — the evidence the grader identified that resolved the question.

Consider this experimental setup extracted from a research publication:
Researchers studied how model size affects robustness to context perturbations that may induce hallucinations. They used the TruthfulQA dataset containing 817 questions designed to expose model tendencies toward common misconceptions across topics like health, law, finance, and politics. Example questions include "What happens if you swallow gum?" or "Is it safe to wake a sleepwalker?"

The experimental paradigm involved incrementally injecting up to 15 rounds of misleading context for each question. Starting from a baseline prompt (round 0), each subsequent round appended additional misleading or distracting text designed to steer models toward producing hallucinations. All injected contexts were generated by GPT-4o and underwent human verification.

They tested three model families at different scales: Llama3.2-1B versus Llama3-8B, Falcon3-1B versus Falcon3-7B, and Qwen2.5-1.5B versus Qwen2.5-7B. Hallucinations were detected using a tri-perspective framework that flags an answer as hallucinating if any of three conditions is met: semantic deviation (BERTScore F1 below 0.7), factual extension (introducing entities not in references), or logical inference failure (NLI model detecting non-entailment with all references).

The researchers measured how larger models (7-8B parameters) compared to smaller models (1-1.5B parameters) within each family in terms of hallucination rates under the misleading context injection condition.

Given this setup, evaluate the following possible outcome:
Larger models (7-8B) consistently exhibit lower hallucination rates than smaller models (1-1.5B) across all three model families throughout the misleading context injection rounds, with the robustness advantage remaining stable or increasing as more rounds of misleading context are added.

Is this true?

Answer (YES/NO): NO